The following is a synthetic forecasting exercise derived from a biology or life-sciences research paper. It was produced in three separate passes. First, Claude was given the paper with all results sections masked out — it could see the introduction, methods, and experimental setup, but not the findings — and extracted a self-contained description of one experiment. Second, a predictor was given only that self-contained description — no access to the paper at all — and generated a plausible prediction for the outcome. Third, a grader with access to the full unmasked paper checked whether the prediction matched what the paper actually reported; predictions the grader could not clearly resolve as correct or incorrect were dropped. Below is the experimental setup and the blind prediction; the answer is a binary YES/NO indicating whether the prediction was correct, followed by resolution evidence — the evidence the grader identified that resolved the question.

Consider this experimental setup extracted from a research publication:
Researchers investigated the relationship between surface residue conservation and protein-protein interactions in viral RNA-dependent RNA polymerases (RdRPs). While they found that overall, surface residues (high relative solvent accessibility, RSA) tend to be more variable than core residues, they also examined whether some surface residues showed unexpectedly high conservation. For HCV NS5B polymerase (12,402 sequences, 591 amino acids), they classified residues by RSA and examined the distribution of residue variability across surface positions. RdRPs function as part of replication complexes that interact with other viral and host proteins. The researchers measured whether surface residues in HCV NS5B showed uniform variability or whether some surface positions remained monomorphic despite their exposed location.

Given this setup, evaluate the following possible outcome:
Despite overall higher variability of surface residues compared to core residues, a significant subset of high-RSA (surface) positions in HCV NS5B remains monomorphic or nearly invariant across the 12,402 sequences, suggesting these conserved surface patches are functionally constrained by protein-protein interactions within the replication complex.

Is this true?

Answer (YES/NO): YES